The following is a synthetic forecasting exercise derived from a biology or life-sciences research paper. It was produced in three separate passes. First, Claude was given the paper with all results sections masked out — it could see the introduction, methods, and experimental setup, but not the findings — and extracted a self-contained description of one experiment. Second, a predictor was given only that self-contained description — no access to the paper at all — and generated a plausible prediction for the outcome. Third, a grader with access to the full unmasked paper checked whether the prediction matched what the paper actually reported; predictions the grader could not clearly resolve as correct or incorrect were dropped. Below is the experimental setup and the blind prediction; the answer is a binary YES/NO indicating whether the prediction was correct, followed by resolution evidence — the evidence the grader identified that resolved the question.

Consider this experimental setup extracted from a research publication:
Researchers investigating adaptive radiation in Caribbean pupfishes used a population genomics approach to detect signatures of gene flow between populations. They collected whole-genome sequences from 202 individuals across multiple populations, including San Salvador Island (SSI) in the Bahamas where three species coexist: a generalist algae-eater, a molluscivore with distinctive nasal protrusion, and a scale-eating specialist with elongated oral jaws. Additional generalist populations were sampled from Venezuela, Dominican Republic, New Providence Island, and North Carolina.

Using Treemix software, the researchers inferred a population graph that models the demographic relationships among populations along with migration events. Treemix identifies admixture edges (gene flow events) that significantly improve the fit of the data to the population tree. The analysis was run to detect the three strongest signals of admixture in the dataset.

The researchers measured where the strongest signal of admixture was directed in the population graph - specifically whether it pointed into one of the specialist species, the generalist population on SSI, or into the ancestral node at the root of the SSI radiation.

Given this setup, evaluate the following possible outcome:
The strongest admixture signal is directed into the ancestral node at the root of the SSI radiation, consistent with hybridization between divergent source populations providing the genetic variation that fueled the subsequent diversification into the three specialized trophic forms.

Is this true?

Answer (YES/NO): YES